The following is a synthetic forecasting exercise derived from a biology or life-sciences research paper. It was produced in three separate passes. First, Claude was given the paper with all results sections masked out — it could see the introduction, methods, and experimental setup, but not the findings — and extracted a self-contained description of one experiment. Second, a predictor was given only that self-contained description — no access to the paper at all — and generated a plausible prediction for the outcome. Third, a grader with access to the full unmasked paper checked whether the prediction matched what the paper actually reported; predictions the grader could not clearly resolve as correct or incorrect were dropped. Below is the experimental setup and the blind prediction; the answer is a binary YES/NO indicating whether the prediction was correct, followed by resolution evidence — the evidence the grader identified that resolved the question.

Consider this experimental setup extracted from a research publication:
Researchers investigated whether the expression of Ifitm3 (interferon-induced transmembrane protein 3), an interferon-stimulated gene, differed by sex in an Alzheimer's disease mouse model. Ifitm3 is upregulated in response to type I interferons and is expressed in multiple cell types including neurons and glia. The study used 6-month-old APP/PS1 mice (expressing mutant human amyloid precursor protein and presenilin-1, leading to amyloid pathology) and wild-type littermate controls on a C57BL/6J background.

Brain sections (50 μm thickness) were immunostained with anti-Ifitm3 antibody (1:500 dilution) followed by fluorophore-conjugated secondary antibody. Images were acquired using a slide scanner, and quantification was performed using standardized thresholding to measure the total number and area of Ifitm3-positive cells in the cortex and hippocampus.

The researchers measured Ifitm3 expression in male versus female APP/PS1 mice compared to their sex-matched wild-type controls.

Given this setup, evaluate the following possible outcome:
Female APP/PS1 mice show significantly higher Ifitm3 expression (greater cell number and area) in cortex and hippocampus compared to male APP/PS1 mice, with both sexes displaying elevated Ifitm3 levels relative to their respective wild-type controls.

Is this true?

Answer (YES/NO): YES